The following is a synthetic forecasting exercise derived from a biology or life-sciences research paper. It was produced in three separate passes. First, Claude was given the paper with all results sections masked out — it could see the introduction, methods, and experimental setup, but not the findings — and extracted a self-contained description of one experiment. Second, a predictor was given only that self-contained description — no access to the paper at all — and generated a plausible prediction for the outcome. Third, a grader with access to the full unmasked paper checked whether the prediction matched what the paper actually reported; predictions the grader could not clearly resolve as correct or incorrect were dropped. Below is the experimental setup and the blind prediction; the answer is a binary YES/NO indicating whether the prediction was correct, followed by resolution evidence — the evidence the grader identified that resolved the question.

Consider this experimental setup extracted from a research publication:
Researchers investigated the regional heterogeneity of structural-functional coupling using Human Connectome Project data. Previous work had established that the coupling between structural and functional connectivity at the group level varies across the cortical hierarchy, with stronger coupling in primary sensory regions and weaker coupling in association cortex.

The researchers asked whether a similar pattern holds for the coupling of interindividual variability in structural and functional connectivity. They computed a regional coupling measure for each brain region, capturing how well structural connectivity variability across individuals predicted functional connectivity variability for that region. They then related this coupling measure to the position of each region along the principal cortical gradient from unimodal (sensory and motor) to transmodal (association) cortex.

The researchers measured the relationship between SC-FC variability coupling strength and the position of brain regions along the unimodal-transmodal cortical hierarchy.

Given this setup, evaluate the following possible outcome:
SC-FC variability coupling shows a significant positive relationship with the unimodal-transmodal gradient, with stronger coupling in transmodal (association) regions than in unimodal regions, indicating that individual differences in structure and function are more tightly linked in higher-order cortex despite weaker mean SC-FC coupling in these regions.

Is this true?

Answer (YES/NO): NO